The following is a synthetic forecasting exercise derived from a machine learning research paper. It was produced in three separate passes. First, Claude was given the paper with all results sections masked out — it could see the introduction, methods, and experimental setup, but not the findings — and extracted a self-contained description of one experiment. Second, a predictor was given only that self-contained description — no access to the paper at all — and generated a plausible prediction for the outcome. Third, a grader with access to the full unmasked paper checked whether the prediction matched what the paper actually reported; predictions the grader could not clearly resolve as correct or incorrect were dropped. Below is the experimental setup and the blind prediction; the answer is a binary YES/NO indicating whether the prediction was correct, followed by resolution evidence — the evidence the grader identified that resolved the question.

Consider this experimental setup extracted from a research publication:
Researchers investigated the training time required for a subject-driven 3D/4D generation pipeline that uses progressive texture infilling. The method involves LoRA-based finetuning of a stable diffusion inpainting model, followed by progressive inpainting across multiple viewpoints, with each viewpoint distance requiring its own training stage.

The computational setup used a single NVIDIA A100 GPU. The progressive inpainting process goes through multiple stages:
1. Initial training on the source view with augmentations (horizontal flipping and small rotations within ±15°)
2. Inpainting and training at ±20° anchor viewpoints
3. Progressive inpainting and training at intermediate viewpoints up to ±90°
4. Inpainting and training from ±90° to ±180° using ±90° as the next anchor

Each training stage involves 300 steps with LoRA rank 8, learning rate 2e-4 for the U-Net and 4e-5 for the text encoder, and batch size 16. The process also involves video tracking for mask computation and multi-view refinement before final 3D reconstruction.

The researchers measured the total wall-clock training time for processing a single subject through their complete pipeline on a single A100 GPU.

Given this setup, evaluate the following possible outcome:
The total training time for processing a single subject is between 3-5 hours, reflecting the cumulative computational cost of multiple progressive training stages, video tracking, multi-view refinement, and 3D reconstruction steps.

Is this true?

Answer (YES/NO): NO